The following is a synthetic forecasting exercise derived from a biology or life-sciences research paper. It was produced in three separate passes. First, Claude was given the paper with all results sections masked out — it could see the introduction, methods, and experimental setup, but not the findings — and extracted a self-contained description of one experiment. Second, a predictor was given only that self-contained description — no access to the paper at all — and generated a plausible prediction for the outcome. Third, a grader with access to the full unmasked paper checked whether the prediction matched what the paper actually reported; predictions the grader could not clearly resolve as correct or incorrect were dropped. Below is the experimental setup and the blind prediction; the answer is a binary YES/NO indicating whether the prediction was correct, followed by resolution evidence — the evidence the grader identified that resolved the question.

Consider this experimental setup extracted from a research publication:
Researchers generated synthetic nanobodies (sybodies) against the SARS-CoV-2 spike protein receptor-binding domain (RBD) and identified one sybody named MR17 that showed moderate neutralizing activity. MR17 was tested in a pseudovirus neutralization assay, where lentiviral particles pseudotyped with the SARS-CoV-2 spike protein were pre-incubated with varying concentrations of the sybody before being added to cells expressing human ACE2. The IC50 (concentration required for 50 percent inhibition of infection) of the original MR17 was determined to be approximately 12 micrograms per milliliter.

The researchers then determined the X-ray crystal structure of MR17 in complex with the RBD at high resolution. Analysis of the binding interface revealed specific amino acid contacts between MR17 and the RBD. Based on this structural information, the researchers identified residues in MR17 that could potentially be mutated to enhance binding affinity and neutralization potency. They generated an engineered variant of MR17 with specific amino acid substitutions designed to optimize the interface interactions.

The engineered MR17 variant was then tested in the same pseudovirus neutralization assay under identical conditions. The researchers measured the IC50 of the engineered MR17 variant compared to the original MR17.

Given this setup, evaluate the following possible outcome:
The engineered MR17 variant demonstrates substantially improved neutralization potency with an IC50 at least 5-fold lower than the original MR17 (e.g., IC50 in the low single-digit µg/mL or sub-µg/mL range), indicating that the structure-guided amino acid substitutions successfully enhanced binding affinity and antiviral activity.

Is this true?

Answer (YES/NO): YES